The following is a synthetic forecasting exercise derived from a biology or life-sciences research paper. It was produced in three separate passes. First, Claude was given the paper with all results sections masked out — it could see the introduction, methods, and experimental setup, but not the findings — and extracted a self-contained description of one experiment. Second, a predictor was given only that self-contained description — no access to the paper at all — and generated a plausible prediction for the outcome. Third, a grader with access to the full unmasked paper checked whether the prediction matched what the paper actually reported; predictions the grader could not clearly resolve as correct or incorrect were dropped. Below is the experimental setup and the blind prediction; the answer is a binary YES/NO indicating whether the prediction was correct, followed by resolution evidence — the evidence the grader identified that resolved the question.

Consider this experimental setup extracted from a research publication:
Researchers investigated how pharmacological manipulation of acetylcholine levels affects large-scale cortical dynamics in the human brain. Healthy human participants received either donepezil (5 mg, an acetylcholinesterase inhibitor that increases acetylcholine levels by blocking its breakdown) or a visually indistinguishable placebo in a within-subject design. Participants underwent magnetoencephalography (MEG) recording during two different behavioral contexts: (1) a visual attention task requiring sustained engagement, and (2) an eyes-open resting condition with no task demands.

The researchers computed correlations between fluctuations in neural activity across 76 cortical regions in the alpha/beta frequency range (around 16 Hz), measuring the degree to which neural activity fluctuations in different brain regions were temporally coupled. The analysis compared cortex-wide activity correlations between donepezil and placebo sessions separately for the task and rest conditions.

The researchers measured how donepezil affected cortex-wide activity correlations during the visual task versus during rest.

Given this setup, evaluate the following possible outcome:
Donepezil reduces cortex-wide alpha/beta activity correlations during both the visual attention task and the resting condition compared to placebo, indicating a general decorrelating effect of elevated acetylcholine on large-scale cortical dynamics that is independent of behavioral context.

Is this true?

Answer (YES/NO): NO